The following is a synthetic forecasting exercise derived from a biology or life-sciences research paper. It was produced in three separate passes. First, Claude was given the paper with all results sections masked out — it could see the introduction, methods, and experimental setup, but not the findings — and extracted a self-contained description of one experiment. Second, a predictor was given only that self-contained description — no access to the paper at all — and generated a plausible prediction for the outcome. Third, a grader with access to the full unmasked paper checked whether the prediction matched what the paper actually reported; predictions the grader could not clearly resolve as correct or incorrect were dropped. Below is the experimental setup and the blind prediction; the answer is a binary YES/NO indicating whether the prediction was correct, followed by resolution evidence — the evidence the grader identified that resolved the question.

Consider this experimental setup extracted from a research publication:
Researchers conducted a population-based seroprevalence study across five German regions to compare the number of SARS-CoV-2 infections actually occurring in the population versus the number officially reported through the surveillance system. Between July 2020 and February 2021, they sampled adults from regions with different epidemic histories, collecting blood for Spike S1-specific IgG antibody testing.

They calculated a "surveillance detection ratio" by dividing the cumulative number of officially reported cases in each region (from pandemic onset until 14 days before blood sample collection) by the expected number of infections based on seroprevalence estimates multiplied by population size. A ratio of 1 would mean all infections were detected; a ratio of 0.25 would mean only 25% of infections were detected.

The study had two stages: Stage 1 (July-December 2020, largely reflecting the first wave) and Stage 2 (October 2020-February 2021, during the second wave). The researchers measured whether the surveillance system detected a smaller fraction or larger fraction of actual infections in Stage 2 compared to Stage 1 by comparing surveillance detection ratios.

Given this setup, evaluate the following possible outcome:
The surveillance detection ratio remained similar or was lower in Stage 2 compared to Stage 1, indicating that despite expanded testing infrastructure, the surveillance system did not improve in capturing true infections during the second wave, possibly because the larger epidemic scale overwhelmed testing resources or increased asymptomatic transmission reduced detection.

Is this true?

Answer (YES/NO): NO